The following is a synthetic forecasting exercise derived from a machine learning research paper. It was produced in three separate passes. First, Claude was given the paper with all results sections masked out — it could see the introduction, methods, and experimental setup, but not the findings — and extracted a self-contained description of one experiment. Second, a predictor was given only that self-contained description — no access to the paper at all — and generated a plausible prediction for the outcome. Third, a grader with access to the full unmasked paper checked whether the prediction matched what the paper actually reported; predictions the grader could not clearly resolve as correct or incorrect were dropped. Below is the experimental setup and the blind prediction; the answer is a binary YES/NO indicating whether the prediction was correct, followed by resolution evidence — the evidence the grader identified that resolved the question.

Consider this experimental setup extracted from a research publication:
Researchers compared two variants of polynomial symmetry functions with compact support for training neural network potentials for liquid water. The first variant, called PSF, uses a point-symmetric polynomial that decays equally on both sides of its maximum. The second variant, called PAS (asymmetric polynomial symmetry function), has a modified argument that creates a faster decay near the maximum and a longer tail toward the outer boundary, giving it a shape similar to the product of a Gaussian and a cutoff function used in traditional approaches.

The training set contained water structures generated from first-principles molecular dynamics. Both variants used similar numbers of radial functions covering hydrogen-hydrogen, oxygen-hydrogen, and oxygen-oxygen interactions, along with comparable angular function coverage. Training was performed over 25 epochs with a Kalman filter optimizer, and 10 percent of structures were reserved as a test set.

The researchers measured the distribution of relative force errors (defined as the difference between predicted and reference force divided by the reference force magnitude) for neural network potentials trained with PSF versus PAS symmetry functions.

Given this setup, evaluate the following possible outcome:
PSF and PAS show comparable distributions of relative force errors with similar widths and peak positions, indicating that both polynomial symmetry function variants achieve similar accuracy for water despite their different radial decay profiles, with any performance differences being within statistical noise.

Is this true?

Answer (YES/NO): NO